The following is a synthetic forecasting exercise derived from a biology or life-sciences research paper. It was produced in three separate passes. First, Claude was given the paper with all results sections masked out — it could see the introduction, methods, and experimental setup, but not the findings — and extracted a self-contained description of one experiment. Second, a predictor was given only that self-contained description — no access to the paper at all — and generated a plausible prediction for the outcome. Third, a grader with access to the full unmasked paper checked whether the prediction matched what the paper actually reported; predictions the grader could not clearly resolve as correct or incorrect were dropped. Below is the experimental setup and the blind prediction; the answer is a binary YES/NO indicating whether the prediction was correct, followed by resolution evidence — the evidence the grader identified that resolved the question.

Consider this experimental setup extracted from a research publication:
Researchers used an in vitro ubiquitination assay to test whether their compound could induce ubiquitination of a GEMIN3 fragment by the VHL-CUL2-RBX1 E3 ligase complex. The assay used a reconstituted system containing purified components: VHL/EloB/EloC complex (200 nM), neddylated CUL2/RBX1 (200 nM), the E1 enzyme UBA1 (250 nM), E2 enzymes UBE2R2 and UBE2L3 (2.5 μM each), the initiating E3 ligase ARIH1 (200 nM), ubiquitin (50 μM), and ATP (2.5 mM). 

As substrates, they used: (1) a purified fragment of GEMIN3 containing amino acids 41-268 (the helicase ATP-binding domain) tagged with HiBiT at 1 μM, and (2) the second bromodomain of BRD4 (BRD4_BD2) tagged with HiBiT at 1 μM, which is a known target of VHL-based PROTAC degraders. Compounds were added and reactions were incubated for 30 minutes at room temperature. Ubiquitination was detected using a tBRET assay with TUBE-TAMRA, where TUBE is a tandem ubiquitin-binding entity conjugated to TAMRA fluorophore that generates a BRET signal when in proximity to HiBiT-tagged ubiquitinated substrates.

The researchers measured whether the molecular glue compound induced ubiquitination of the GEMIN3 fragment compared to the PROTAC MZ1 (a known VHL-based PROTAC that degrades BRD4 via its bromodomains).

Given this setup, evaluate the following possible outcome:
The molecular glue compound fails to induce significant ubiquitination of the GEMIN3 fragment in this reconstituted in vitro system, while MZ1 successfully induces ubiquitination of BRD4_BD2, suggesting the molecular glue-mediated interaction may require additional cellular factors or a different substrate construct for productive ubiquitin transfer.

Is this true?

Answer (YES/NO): NO